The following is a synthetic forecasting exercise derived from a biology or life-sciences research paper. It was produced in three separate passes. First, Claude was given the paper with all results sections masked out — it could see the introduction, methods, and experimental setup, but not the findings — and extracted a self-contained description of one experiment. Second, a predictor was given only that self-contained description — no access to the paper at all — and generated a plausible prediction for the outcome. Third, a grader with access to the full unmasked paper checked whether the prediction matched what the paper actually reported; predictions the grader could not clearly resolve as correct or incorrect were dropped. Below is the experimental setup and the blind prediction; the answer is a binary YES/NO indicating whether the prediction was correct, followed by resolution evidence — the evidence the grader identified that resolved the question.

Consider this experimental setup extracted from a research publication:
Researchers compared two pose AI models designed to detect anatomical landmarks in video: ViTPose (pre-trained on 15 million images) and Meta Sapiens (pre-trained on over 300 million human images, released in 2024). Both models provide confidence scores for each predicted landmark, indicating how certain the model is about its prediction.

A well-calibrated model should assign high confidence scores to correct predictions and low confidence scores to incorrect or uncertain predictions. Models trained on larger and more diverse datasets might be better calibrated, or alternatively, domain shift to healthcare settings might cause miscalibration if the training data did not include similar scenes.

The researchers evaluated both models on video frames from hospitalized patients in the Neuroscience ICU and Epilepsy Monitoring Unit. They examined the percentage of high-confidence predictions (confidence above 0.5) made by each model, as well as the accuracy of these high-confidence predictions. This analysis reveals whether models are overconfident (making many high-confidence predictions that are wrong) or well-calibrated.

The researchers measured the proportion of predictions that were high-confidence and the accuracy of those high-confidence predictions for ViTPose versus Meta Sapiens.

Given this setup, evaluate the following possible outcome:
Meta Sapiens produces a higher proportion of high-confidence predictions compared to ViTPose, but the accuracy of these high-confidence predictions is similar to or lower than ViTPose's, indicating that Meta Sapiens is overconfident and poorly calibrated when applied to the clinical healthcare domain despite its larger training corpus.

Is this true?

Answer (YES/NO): NO